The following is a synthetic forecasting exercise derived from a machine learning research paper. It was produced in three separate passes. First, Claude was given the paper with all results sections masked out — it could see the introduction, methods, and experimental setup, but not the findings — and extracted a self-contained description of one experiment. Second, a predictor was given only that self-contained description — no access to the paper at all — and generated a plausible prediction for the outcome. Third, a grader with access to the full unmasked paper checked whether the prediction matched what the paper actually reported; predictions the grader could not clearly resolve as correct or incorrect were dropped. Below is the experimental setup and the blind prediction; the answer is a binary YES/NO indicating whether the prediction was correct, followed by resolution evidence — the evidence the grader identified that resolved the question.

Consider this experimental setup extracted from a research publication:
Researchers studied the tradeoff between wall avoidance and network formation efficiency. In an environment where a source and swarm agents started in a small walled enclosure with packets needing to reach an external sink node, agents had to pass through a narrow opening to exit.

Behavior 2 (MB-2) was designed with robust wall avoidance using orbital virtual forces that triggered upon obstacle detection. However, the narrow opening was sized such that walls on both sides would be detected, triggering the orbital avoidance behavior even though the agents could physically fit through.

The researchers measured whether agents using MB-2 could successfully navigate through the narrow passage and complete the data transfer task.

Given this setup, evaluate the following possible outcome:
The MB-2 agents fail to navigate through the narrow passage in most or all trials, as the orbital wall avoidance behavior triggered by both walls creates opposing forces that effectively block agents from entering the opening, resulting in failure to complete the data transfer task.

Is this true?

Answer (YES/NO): YES